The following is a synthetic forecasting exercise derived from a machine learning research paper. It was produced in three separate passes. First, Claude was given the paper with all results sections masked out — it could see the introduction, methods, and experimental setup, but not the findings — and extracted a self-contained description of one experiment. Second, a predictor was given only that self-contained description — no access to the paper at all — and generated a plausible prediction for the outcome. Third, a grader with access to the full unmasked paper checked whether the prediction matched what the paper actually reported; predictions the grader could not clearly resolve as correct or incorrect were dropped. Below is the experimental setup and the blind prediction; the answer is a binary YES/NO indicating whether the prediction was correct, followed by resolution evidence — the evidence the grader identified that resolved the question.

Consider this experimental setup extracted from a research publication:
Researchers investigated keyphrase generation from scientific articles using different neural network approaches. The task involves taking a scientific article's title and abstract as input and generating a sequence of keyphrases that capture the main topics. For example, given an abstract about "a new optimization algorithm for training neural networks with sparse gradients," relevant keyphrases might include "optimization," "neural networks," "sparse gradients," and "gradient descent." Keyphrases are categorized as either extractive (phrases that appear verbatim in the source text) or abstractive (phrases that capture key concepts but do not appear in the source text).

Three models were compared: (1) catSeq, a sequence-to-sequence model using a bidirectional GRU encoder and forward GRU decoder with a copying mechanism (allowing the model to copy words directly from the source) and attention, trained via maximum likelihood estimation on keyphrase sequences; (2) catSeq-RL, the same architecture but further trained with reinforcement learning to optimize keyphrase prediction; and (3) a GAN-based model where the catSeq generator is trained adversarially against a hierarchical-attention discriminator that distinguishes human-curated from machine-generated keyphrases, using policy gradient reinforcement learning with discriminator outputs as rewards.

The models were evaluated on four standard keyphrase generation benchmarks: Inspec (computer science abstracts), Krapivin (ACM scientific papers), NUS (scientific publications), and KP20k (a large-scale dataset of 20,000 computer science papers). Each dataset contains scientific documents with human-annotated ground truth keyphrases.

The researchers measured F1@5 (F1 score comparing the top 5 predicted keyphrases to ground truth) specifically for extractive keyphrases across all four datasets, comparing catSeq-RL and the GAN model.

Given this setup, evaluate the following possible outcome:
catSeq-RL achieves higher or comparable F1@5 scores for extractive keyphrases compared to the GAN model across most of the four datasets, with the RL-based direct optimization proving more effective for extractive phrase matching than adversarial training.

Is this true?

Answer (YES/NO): YES